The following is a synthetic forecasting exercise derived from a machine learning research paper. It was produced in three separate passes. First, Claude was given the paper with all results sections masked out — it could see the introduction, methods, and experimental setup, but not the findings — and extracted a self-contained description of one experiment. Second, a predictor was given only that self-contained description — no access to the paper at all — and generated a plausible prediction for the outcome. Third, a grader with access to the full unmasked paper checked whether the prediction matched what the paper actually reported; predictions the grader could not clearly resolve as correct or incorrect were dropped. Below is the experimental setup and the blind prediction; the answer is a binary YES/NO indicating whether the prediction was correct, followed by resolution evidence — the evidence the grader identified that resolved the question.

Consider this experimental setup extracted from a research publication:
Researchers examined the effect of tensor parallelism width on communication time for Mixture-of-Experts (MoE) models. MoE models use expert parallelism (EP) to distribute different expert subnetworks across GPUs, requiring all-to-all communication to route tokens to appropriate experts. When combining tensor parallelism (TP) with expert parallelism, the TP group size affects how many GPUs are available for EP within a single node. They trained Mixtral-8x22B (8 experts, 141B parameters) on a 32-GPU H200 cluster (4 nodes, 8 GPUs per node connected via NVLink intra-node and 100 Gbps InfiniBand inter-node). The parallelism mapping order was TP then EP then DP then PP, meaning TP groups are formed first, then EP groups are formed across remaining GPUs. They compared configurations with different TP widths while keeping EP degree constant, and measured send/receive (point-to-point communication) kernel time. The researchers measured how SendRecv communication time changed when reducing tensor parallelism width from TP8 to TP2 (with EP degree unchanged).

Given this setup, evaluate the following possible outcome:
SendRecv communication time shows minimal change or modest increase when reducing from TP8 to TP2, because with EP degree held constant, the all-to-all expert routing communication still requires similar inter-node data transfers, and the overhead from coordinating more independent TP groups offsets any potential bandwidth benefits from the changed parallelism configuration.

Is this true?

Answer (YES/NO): NO